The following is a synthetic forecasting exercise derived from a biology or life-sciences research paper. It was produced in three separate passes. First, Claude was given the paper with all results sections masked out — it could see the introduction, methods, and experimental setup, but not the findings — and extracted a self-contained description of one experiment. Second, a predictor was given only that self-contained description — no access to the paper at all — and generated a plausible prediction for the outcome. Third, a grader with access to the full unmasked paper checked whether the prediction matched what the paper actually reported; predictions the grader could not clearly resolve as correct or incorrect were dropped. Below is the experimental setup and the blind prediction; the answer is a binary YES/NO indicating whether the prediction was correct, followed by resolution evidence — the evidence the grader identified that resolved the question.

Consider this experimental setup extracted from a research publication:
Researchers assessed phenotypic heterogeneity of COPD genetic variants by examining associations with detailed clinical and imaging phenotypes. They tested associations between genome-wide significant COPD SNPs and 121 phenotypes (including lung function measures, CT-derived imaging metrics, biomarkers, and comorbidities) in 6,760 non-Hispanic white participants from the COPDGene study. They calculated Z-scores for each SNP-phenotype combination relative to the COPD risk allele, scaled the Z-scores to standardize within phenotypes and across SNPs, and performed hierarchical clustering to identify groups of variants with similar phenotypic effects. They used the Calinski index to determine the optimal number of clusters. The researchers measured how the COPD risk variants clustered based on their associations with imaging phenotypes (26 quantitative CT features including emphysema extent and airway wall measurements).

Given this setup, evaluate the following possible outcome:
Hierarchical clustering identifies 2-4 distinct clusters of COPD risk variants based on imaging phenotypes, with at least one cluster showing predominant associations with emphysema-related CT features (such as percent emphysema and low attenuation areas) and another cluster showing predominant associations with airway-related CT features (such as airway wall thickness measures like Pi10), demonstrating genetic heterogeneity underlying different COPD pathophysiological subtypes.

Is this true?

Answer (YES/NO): YES